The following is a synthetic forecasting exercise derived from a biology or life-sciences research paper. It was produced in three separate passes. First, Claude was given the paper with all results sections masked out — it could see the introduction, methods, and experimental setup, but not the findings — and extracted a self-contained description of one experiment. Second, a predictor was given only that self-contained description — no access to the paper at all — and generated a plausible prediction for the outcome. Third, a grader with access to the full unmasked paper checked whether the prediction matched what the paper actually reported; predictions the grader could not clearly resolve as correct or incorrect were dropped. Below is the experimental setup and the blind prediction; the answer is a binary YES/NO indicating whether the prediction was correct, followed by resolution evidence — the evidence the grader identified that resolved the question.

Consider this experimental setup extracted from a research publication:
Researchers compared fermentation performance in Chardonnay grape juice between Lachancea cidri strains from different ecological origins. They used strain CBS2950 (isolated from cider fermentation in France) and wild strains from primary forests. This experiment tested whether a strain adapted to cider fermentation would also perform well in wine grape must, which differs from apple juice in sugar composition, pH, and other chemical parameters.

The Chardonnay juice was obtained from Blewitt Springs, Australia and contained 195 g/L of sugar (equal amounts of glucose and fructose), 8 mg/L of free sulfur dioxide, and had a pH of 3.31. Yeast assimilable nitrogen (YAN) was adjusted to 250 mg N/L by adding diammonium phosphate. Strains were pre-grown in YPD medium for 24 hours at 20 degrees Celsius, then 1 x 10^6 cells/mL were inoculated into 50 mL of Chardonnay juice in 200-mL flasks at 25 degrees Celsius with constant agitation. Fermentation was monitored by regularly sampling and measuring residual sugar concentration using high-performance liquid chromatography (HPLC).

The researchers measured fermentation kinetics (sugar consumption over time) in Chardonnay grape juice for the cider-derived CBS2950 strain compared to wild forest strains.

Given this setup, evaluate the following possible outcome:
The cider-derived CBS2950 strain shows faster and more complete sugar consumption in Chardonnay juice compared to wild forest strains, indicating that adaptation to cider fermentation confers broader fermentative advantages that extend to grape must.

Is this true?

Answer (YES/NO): NO